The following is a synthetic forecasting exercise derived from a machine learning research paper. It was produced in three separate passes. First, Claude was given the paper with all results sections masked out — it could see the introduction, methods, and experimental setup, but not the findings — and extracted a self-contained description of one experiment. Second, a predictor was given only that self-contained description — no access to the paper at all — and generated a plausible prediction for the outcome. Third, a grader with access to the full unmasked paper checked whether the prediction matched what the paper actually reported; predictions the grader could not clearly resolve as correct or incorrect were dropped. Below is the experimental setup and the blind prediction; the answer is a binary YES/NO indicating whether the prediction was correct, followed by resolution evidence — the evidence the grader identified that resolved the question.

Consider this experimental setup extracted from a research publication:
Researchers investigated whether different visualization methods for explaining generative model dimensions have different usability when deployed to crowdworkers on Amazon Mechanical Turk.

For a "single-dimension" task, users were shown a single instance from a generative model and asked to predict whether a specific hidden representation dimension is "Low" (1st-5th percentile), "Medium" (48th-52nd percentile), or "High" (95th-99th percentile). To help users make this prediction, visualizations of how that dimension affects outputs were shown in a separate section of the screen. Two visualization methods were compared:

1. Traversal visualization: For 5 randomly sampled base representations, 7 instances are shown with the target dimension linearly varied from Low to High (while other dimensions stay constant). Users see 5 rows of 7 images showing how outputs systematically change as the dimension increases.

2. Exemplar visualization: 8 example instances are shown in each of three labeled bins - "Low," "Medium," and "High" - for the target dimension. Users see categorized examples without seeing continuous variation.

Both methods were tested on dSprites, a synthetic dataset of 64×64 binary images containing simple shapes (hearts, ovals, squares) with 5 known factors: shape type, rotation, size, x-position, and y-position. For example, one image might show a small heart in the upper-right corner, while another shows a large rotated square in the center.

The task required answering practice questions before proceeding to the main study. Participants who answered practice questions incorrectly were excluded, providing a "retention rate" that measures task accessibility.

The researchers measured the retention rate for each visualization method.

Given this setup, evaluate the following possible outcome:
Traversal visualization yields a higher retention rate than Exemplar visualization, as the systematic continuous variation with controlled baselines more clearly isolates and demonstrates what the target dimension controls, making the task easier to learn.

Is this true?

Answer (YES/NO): NO